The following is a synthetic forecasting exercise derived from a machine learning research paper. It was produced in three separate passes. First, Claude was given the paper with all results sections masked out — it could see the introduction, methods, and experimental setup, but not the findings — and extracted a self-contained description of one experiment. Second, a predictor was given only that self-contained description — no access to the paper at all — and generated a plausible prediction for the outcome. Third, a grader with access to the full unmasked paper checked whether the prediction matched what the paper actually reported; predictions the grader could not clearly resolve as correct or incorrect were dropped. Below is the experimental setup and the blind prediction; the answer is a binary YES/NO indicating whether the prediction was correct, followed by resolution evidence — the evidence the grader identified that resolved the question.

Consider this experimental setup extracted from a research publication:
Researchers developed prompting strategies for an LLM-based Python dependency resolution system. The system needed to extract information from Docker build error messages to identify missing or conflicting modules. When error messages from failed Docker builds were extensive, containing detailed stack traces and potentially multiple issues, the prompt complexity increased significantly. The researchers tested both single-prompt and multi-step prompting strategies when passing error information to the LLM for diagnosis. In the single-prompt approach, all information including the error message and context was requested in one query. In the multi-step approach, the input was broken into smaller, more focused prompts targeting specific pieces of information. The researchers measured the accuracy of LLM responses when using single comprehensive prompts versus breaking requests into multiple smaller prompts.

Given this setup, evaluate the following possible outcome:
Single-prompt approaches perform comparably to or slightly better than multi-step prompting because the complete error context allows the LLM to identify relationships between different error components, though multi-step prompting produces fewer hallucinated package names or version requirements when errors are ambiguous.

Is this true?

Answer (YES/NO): NO